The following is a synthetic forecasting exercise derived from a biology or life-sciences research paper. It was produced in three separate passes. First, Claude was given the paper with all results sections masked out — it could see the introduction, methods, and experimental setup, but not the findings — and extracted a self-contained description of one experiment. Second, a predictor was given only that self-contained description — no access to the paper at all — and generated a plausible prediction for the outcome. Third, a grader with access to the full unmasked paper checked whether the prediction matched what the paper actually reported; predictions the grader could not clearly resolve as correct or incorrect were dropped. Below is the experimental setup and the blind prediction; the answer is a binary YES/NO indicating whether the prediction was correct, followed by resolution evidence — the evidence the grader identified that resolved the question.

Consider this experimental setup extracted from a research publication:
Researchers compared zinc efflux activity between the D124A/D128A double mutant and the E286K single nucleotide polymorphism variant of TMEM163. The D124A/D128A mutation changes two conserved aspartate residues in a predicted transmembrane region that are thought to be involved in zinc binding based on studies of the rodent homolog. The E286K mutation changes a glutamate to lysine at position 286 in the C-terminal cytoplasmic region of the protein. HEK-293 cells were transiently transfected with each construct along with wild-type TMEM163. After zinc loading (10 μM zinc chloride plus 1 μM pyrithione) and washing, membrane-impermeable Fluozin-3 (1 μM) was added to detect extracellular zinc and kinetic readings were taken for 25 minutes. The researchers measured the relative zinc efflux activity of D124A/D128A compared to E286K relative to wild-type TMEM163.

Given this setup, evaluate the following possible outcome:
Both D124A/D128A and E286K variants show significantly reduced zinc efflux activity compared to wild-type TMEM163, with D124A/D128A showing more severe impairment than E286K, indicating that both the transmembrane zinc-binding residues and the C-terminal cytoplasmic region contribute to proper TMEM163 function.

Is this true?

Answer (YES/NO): NO